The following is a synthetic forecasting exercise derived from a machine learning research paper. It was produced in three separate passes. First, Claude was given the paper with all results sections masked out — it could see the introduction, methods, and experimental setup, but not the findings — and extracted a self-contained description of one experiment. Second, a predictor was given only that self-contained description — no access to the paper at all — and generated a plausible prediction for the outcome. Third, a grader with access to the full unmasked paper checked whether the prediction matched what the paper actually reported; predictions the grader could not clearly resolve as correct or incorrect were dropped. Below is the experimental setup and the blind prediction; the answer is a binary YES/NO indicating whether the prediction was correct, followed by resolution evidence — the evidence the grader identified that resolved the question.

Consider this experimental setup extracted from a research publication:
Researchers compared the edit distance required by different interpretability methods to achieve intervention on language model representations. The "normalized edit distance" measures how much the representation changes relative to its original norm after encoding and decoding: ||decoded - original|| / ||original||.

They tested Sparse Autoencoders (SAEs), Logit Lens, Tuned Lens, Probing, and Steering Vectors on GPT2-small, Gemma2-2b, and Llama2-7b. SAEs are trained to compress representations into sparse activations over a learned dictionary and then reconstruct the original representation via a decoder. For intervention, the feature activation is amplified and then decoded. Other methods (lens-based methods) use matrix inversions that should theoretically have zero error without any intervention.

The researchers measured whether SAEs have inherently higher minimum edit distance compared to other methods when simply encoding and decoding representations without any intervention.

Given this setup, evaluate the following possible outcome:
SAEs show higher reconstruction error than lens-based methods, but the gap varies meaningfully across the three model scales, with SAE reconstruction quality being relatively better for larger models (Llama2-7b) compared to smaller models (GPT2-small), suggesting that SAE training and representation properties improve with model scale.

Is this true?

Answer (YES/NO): NO